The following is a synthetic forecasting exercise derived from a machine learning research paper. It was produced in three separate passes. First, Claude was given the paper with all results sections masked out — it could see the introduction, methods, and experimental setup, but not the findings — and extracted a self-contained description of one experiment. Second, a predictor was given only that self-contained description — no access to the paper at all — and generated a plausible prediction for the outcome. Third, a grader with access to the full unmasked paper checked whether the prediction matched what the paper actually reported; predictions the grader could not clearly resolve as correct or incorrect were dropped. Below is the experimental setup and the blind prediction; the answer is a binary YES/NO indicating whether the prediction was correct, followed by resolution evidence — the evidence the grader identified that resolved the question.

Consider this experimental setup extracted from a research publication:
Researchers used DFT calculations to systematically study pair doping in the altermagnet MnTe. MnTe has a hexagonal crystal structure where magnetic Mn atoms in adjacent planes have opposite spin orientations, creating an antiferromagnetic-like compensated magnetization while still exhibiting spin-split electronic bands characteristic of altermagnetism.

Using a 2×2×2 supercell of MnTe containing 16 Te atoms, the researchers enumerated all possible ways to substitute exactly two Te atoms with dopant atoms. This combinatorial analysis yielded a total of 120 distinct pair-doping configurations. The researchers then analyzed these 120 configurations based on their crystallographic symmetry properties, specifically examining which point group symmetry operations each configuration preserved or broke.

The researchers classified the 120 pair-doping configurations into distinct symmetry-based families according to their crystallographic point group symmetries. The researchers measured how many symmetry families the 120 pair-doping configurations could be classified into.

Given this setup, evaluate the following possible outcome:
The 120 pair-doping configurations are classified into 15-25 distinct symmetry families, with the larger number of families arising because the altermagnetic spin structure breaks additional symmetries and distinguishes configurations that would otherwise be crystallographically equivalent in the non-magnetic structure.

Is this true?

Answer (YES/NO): NO